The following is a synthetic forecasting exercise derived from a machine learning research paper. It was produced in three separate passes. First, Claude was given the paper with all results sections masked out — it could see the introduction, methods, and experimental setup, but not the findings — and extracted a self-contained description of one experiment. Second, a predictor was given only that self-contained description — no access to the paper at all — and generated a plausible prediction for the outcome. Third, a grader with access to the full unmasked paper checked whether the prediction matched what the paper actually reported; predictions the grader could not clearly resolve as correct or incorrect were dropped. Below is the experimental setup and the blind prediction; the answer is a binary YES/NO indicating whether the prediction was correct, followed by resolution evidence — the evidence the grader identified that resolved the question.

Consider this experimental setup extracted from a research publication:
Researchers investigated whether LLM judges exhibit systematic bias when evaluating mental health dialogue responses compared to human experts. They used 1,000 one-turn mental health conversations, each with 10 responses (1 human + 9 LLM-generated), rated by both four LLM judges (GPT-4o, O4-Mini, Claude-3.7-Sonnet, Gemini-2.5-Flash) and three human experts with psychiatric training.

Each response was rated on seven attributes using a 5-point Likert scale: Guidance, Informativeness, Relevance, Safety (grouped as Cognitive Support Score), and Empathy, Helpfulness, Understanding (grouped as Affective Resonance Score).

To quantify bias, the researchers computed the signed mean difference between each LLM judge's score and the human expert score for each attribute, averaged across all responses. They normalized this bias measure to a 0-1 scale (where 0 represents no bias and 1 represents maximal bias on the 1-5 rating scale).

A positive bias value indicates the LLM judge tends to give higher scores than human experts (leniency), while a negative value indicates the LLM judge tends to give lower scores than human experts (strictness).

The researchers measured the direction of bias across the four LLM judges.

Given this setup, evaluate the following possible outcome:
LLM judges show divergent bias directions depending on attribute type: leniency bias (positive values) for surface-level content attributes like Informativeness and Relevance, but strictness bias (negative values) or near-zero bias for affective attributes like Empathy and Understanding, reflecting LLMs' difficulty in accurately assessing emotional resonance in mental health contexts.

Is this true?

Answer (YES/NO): NO